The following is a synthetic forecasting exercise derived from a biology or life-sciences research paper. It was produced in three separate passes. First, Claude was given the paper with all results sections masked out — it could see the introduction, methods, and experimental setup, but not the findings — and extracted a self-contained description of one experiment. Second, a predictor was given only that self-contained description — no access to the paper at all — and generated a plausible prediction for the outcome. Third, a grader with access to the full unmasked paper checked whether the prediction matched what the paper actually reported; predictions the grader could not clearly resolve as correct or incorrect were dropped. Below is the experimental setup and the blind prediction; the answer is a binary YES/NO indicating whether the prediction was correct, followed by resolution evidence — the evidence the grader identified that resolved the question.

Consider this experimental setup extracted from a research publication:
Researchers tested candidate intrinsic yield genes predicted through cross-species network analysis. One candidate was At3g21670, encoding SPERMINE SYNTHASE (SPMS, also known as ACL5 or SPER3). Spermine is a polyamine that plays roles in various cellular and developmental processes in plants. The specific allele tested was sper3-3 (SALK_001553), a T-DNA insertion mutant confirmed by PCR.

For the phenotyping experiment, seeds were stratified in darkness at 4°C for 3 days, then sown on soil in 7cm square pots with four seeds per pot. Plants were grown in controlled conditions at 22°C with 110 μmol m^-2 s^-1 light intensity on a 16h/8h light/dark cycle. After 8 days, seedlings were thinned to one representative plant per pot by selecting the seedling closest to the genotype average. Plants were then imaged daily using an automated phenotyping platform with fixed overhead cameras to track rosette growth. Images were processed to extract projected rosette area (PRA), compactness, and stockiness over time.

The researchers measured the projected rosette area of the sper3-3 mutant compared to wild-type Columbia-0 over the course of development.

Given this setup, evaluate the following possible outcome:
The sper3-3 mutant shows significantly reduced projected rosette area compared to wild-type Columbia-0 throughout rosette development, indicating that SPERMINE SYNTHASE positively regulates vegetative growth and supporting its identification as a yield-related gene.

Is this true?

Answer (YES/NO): NO